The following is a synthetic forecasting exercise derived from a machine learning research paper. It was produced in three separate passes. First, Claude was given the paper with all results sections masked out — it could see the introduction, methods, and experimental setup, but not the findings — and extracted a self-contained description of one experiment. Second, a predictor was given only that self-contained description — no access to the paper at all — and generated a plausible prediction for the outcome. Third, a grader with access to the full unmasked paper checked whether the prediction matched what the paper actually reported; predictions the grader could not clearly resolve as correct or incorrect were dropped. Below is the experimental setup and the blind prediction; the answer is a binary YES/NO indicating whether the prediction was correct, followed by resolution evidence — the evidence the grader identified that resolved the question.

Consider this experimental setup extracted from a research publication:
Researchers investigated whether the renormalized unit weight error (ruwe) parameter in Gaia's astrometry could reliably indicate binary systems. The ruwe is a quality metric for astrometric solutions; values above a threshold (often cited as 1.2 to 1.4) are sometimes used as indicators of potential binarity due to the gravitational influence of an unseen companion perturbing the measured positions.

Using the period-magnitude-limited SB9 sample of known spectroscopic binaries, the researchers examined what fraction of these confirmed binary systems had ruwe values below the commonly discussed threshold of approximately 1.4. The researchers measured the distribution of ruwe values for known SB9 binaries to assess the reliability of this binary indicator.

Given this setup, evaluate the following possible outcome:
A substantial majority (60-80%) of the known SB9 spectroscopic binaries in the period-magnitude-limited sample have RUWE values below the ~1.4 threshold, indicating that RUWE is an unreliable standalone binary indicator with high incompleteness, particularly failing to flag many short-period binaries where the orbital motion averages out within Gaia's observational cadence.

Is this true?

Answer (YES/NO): NO